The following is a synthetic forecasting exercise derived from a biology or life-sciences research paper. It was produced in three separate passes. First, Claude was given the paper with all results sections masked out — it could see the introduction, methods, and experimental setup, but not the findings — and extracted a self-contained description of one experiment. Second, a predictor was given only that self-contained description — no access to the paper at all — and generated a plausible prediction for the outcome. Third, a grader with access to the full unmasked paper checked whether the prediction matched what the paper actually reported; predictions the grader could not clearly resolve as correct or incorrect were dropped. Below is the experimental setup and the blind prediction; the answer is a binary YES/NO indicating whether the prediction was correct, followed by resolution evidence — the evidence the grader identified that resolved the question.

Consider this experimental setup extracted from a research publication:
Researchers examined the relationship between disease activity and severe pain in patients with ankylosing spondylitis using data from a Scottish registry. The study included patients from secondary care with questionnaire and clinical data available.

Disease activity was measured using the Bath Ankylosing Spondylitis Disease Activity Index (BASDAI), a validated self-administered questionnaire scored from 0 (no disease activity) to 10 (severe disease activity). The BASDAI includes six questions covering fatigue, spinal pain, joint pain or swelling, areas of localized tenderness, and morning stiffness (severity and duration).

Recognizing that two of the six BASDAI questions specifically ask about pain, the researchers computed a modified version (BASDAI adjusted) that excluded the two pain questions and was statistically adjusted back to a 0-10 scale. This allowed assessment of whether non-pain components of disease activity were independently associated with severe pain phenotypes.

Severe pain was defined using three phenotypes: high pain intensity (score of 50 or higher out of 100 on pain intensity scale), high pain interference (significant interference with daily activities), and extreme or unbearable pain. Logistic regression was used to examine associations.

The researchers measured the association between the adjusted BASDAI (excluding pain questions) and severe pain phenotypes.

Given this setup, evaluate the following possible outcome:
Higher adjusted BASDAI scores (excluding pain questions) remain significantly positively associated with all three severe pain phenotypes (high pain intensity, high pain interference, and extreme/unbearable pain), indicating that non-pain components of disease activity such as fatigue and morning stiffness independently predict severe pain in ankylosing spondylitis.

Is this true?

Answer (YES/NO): YES